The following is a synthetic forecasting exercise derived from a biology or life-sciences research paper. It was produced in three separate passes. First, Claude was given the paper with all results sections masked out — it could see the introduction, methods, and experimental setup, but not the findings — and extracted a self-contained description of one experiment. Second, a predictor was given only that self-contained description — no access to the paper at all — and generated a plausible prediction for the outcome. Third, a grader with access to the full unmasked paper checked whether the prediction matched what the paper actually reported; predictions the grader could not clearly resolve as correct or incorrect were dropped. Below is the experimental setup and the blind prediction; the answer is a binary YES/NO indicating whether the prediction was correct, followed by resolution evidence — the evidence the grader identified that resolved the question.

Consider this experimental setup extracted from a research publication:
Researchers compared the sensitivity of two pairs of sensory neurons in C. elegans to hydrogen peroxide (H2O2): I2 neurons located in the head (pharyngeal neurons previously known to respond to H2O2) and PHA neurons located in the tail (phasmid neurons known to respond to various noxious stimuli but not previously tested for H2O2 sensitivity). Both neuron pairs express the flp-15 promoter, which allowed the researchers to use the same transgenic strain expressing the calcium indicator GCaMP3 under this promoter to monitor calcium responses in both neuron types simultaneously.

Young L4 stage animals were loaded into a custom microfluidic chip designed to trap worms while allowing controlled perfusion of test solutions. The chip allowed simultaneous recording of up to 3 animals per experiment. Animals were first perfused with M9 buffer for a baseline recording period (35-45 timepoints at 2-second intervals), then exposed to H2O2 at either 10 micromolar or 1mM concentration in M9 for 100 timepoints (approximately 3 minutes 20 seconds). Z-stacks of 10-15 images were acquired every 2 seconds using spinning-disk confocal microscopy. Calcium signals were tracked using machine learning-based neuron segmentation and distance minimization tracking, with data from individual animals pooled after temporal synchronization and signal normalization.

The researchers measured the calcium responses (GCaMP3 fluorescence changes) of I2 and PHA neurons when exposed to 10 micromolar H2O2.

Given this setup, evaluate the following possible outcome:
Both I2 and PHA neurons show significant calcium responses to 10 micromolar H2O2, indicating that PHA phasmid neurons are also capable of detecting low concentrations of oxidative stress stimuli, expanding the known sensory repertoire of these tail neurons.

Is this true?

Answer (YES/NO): NO